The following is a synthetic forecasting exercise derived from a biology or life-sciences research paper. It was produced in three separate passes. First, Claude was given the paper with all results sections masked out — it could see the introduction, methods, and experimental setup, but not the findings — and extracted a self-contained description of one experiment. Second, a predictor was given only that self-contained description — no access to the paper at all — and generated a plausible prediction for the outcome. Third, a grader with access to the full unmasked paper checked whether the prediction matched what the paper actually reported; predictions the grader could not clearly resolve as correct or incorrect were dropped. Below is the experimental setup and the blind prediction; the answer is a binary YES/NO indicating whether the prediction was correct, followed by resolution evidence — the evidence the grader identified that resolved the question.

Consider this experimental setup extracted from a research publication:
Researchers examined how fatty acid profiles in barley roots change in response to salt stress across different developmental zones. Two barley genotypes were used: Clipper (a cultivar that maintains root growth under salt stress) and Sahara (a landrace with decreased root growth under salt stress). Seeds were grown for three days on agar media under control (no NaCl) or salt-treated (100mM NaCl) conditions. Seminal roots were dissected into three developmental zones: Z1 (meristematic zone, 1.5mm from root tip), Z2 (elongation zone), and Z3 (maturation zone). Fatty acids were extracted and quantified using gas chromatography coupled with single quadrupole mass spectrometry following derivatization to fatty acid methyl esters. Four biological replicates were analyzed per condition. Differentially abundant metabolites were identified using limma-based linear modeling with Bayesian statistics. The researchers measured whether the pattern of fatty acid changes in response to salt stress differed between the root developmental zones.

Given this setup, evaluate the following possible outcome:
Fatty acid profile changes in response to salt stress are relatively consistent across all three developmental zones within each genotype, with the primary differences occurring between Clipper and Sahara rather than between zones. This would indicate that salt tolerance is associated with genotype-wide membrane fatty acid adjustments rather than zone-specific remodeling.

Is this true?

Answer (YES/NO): NO